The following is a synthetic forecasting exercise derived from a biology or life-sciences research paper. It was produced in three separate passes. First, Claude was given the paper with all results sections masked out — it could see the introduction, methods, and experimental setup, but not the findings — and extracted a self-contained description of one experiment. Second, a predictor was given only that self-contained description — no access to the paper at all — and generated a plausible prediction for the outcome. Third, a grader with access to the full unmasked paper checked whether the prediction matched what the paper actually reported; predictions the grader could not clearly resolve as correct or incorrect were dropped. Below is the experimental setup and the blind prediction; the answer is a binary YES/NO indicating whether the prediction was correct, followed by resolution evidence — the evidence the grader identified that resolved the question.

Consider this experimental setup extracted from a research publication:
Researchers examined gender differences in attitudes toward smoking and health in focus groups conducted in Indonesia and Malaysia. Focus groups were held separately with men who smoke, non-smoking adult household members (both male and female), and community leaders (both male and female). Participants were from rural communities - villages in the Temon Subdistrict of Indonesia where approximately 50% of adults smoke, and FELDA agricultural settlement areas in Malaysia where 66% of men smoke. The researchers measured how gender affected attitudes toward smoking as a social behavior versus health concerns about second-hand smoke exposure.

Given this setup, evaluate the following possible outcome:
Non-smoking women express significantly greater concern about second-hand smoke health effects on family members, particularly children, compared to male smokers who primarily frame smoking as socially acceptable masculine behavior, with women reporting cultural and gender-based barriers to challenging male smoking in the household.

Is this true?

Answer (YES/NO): YES